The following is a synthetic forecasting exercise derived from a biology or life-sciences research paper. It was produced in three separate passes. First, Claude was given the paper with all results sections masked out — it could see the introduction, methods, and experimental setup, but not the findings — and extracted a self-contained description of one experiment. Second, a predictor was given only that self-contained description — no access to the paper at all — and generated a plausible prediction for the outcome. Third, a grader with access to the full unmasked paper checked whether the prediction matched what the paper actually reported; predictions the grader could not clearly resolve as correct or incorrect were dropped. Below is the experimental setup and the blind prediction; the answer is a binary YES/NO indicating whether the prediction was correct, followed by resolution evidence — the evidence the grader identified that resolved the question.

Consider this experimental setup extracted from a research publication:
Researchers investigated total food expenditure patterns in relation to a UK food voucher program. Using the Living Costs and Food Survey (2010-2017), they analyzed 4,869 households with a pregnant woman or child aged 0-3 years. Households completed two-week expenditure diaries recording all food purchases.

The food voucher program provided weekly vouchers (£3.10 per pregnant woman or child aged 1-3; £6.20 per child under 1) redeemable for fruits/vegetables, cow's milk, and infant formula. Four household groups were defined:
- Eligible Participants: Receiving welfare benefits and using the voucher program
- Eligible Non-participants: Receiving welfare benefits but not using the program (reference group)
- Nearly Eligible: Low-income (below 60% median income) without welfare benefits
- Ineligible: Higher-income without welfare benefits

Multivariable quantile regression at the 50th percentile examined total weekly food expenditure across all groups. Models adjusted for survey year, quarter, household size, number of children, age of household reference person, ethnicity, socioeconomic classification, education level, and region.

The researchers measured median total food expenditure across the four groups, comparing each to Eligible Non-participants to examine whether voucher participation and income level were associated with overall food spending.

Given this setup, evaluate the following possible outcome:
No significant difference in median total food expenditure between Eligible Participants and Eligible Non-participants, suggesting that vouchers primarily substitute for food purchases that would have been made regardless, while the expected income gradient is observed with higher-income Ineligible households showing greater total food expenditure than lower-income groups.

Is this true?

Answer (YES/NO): YES